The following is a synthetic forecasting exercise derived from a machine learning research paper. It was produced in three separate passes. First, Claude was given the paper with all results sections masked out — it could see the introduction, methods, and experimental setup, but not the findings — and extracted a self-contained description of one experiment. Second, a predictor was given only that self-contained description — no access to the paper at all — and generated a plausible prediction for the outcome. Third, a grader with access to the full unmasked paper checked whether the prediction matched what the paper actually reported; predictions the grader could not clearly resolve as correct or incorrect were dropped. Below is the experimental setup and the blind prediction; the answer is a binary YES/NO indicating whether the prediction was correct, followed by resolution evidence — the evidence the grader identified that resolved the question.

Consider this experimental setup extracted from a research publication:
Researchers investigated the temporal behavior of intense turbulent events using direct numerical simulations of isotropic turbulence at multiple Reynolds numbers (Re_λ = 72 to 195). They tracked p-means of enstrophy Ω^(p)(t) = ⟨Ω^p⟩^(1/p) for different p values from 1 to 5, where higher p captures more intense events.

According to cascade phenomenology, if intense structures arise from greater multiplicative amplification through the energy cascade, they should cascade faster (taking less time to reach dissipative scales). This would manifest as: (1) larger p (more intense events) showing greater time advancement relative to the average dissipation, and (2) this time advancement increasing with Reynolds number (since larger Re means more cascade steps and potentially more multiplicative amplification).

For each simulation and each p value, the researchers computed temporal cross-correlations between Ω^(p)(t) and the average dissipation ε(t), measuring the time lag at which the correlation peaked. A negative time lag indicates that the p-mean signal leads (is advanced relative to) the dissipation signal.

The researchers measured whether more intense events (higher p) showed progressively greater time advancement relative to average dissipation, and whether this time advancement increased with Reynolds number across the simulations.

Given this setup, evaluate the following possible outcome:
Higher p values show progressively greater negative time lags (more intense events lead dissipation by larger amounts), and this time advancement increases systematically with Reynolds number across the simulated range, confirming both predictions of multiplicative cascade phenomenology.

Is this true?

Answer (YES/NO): YES